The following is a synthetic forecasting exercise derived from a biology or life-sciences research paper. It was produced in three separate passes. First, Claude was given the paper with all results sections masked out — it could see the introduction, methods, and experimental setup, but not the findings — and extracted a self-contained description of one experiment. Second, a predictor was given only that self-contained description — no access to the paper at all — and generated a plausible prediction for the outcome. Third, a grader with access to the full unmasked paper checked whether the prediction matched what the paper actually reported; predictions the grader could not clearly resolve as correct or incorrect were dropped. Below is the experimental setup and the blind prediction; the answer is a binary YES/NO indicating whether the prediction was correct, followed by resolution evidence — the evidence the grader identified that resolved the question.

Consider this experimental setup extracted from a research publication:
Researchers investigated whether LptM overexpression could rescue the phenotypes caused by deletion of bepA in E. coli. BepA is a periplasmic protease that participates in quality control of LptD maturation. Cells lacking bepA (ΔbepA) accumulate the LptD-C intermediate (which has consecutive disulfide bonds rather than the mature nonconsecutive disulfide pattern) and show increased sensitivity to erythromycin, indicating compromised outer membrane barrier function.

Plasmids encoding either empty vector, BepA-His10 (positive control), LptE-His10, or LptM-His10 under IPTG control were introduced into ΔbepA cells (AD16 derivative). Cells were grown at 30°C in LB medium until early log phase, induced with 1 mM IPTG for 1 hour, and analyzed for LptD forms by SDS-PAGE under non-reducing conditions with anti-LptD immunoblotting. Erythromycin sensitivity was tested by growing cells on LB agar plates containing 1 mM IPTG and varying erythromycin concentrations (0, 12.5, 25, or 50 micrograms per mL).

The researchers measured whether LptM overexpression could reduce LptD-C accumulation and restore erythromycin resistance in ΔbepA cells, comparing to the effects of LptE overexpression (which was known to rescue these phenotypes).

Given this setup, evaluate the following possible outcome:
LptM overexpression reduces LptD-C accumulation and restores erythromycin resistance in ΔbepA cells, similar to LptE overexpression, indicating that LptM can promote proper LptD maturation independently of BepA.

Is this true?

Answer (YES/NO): NO